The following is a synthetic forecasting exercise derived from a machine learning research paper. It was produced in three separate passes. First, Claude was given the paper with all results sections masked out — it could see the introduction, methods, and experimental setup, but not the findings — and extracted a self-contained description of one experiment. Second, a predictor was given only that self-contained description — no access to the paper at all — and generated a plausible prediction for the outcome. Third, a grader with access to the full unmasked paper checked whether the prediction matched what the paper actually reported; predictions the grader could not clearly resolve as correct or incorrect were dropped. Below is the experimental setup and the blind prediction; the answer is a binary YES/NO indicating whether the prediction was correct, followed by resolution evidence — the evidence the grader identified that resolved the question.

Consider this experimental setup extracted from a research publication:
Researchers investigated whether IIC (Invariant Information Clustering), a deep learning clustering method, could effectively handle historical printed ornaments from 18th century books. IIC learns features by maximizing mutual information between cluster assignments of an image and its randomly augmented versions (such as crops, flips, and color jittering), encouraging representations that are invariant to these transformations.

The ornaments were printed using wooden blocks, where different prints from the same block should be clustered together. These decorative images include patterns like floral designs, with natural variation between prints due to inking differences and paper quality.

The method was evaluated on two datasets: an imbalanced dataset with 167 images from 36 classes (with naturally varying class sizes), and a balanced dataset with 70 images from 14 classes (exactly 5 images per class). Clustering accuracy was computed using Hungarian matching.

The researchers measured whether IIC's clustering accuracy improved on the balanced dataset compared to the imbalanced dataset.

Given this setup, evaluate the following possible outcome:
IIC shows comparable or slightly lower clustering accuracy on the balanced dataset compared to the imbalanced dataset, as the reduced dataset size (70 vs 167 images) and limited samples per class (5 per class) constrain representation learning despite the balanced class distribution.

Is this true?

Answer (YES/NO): NO